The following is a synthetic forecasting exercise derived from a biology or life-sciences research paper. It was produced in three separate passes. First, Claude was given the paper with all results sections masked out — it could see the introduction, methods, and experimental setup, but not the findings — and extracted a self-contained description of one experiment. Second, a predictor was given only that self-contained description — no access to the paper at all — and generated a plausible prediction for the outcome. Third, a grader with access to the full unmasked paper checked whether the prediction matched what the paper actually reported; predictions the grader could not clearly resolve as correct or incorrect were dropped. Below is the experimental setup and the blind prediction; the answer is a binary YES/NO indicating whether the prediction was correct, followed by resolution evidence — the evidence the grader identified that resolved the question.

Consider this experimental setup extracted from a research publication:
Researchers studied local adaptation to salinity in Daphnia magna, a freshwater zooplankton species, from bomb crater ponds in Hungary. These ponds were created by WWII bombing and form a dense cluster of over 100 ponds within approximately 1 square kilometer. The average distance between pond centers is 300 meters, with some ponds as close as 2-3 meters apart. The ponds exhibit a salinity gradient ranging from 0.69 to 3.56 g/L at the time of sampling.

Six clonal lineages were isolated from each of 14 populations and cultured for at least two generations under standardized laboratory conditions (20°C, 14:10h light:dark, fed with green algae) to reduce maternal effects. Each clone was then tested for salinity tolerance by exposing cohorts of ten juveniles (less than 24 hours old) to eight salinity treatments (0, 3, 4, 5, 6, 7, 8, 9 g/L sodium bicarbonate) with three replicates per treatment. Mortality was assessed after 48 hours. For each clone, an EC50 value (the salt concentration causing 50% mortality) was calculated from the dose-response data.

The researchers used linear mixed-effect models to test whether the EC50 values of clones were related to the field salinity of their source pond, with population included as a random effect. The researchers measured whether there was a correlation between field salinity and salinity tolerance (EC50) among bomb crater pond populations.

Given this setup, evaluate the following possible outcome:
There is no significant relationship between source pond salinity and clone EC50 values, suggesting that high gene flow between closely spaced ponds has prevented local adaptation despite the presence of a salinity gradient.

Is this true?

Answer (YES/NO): NO